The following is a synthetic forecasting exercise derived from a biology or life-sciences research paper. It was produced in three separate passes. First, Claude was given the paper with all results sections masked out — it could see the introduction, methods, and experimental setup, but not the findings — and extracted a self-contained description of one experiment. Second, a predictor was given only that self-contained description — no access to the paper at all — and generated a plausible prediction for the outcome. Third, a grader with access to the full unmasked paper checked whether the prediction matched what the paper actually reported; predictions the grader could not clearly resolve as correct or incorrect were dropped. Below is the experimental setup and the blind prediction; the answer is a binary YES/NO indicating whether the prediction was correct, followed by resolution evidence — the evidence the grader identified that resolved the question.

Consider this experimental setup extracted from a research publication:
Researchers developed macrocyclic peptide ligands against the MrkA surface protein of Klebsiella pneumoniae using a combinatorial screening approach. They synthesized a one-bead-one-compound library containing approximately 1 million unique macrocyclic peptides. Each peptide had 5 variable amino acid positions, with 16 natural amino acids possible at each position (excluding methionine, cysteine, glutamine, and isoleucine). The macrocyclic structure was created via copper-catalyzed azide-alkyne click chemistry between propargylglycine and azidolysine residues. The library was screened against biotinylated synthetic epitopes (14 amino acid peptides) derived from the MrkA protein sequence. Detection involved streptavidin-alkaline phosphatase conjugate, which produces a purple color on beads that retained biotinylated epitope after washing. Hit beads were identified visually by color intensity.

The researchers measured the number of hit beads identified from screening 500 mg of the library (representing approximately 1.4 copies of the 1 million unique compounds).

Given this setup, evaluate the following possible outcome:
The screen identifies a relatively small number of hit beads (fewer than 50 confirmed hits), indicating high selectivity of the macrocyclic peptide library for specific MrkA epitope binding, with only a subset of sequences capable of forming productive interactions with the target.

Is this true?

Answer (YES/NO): YES